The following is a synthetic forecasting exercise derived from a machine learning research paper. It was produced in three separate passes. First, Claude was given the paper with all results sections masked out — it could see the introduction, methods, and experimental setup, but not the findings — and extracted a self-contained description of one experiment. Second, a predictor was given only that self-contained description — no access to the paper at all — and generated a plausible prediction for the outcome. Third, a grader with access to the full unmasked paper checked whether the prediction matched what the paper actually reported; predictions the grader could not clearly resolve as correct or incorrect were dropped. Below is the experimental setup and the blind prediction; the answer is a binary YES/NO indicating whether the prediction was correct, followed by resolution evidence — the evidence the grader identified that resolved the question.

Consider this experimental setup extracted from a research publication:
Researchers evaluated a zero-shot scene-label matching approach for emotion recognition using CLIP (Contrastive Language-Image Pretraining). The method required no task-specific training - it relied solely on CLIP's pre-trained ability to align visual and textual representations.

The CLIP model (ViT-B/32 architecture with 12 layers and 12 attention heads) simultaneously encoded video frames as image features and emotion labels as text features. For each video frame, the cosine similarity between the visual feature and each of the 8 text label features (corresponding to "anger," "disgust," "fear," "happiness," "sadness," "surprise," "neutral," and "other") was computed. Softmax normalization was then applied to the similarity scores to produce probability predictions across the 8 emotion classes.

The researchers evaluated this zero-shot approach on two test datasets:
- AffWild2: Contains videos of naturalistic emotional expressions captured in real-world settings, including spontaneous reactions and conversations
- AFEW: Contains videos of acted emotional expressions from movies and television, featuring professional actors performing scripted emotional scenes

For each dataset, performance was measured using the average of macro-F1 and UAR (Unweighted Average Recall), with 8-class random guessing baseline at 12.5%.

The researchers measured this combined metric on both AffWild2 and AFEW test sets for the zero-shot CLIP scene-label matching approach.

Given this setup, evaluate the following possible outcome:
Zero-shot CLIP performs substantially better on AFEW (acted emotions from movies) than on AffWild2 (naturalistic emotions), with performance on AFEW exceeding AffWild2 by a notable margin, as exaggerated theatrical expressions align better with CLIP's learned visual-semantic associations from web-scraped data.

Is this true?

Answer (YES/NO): YES